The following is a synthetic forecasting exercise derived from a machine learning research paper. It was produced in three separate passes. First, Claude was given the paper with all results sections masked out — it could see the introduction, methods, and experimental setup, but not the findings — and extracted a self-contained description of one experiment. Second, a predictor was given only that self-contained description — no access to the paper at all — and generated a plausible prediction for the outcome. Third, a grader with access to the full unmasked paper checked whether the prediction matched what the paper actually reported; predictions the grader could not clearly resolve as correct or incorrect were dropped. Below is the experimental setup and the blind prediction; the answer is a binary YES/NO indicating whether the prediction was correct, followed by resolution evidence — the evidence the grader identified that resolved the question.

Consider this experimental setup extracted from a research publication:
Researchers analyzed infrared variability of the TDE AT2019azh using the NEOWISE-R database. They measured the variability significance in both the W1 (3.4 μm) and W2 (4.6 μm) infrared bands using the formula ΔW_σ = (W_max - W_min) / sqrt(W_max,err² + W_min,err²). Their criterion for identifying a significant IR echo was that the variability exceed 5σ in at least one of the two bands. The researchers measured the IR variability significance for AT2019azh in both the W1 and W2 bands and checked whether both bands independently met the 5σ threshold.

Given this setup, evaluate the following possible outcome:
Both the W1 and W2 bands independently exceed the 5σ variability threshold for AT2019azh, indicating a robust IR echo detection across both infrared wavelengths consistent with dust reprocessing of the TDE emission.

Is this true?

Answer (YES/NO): NO